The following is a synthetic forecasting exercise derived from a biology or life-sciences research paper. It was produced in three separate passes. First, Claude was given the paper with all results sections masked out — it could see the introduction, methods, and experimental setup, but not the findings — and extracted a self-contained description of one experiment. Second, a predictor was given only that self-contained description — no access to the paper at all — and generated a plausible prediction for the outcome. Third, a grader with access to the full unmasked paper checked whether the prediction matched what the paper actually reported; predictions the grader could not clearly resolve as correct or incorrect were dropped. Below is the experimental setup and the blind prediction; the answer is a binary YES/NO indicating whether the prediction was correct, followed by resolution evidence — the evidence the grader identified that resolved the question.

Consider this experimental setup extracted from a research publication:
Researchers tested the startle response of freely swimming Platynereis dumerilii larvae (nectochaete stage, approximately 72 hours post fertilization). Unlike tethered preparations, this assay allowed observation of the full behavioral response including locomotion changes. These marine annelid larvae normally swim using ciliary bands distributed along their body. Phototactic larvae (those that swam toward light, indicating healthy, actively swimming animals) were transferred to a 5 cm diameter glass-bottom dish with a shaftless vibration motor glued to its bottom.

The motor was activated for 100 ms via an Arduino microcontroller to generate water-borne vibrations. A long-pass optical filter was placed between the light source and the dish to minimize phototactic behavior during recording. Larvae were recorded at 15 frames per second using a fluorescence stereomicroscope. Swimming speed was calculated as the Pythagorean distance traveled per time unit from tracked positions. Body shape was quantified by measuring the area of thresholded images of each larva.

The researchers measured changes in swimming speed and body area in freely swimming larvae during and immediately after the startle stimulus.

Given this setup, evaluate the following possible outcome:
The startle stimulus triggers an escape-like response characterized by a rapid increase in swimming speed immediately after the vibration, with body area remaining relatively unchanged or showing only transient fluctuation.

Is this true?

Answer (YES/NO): NO